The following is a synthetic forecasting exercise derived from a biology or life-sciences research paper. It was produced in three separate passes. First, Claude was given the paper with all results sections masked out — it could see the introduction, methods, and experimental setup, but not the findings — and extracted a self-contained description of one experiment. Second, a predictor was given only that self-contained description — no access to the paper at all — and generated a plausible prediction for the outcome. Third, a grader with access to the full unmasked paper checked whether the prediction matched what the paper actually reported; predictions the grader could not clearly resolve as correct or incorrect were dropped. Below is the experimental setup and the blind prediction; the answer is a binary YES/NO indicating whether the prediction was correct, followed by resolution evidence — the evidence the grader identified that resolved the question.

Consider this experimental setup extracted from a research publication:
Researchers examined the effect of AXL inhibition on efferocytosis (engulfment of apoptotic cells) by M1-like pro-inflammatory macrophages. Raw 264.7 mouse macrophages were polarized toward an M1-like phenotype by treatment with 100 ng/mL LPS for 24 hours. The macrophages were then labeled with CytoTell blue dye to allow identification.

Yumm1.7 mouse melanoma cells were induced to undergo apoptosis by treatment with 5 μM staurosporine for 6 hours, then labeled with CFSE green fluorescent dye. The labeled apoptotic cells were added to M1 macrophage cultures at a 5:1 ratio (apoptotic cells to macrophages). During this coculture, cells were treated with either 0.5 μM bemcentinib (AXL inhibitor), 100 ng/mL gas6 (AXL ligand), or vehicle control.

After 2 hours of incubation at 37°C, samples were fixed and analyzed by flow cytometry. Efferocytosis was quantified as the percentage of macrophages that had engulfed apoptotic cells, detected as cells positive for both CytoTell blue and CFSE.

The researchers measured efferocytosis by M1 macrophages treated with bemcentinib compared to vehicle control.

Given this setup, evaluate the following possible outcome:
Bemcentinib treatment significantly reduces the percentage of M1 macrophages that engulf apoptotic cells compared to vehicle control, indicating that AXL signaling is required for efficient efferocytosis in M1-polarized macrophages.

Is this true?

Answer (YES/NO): NO